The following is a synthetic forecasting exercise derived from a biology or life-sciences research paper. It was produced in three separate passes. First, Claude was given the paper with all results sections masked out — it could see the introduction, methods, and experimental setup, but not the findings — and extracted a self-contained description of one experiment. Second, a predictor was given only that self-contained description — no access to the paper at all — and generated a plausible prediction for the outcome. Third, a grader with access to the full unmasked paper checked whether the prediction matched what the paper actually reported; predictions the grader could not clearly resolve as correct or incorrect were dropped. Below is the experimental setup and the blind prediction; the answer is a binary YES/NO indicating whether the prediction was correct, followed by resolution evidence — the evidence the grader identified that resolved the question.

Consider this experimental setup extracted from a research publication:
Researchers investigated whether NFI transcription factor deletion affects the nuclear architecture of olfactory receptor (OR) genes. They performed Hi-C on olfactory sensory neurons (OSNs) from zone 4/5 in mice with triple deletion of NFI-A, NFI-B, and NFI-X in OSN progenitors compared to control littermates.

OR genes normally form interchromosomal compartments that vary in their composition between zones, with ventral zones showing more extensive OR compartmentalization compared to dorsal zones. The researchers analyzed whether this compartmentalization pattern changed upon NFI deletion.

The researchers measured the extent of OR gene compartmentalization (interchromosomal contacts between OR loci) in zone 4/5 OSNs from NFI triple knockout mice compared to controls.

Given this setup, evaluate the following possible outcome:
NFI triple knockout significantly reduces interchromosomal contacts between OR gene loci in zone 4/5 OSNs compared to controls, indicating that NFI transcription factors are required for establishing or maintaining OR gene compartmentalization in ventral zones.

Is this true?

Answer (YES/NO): YES